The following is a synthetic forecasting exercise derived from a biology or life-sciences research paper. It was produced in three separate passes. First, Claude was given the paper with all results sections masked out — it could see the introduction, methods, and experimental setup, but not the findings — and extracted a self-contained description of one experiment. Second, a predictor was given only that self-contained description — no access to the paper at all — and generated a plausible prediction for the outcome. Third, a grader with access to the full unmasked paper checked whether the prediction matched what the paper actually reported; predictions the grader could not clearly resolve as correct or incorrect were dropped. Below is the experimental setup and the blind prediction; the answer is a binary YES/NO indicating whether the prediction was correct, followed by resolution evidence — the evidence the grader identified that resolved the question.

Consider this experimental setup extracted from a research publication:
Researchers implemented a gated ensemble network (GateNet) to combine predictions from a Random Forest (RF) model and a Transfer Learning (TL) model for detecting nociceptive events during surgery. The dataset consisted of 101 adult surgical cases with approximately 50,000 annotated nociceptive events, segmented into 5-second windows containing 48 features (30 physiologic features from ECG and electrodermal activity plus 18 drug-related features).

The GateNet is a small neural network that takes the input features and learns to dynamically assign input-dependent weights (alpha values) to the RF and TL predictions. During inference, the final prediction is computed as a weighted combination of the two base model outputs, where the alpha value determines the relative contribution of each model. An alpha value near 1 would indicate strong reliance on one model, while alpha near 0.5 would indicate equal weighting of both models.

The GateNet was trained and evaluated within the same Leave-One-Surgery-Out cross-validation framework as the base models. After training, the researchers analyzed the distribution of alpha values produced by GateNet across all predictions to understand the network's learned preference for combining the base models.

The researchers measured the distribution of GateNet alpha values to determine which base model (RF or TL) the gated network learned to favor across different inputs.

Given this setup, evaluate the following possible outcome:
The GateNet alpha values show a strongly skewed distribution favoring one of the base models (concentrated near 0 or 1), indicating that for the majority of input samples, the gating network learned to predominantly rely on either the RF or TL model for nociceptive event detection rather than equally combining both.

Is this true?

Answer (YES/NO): YES